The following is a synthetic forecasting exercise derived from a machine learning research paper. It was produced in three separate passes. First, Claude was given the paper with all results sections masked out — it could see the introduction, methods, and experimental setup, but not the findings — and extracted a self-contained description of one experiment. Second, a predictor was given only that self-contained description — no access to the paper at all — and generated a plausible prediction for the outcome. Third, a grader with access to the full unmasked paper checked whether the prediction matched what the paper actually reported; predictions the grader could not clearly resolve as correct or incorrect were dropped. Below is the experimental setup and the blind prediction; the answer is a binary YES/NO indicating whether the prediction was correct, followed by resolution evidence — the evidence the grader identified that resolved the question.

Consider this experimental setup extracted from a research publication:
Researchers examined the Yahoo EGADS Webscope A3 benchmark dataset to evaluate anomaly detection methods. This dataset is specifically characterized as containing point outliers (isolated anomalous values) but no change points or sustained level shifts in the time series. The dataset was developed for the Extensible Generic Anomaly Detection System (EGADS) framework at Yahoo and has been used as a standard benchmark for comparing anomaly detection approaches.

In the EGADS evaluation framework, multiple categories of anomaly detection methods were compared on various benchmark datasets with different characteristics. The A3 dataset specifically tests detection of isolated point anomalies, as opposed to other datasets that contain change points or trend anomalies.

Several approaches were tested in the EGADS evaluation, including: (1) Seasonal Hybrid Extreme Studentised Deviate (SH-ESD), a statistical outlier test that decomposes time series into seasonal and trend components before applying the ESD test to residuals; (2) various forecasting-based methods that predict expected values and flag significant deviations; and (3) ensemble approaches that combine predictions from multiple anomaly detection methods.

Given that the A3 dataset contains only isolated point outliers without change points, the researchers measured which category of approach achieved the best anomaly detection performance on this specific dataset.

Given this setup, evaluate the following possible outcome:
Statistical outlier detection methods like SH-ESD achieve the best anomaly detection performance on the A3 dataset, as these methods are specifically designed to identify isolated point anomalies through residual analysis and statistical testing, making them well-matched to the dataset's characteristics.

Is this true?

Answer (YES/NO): YES